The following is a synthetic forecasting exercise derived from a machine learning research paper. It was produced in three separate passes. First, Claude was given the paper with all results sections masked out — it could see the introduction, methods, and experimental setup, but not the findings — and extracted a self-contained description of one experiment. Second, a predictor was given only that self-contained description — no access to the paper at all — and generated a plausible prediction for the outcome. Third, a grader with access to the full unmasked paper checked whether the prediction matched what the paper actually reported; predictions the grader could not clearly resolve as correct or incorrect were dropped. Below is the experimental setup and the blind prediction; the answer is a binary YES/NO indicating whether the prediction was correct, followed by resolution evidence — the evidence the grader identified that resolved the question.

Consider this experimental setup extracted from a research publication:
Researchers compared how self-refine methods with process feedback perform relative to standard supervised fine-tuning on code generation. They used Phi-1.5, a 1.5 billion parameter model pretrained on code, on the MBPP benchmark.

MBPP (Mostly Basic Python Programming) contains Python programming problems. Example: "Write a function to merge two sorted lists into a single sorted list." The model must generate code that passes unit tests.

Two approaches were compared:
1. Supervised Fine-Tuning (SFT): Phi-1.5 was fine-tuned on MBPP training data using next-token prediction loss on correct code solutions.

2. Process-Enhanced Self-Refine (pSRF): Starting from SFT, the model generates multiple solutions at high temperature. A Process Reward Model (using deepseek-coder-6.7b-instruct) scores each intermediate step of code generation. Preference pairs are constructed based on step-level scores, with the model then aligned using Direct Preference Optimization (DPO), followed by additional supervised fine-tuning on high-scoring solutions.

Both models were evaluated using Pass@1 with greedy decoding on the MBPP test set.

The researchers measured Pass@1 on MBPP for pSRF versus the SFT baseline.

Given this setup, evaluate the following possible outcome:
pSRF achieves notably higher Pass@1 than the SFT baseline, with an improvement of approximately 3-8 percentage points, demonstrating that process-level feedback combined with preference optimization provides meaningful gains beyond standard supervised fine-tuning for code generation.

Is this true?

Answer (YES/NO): NO